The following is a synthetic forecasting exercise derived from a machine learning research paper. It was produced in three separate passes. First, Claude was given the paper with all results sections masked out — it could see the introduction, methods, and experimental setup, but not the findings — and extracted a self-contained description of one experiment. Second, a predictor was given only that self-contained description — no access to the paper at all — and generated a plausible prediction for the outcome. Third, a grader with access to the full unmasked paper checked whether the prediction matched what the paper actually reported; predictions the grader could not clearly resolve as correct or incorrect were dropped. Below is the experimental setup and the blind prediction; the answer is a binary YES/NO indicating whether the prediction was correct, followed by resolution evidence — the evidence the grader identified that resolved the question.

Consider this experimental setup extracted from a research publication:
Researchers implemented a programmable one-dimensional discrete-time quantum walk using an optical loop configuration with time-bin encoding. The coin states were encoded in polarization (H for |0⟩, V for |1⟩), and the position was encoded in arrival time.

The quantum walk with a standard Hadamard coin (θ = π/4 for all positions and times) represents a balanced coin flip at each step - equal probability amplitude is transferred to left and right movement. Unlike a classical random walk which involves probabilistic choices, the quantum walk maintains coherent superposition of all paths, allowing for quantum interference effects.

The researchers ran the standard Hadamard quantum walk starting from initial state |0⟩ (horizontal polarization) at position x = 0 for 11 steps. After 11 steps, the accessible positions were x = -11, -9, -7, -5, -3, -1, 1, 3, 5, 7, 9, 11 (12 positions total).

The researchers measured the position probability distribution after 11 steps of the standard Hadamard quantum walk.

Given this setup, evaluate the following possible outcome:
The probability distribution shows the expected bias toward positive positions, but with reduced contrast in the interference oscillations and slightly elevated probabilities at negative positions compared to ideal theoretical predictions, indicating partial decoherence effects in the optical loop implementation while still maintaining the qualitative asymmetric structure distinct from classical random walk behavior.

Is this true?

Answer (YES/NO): NO